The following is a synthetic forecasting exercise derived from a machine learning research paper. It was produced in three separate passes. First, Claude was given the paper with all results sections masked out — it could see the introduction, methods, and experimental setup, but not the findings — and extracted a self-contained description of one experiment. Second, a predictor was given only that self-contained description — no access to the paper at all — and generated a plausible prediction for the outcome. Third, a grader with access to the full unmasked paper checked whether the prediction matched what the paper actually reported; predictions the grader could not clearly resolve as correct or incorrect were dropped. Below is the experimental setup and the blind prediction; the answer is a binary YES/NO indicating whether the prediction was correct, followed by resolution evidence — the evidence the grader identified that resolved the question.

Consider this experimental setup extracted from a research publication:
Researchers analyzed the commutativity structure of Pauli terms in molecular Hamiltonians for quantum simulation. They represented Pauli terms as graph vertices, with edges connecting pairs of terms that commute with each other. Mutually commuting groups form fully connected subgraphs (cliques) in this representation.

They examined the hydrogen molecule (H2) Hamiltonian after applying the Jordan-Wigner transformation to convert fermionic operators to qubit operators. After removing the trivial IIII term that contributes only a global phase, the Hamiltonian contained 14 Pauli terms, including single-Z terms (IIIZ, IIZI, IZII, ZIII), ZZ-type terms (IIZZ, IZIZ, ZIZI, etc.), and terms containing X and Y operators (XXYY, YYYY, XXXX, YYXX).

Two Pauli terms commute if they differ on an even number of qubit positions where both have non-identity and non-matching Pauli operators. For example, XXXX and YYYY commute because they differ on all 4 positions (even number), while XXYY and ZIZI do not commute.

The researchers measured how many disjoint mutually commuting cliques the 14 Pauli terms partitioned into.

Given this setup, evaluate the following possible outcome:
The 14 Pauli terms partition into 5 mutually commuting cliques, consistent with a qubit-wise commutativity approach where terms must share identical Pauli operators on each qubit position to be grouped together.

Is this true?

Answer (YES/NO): NO